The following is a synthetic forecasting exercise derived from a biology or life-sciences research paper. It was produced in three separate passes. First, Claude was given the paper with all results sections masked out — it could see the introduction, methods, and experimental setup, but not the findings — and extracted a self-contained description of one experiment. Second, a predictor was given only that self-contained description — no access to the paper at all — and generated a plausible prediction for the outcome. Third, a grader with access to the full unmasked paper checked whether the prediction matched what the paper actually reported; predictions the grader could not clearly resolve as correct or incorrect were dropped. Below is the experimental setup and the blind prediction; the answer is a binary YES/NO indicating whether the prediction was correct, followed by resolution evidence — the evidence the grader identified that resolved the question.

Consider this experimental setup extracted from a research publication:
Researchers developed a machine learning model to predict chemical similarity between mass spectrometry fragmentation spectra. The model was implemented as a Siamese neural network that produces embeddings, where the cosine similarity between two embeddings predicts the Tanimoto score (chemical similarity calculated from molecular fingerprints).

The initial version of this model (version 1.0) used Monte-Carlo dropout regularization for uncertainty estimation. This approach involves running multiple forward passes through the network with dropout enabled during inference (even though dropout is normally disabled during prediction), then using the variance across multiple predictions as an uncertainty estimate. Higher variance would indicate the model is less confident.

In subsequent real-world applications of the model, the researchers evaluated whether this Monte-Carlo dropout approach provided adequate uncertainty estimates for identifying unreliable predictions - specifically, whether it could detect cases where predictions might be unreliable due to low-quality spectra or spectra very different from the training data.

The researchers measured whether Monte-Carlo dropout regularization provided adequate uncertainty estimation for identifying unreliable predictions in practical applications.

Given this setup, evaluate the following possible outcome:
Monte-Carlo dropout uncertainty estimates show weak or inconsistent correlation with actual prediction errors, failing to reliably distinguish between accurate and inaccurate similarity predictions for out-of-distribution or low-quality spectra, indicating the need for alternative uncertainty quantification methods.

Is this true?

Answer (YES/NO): YES